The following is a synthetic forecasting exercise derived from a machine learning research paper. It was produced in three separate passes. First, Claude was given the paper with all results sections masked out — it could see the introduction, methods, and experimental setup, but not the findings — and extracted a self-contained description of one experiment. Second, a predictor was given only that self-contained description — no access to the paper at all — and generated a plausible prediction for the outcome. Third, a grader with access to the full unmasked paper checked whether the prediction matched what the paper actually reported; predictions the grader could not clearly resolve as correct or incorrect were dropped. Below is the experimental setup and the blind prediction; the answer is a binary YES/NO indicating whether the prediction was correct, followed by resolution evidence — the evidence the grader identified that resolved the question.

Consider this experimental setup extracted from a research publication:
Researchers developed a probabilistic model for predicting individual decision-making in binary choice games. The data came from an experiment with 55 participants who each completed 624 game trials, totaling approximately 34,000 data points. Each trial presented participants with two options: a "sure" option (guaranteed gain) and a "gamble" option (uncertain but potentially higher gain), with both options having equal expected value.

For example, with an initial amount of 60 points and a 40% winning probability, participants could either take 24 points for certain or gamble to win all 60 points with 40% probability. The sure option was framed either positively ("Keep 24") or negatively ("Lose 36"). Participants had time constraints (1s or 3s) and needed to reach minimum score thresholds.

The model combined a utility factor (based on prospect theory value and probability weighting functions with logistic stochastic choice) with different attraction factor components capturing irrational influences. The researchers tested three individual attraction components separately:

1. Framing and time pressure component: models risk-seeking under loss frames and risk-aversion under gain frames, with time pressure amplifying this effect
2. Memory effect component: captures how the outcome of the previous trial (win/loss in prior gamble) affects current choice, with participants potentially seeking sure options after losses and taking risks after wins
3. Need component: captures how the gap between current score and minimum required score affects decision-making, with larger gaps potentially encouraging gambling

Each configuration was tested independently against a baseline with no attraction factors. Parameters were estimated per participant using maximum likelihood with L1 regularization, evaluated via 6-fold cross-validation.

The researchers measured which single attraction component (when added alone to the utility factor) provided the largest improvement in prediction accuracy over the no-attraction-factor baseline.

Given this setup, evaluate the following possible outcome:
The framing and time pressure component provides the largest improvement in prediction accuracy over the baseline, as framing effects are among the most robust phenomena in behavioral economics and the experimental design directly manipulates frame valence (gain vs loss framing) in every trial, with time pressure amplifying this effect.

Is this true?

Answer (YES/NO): YES